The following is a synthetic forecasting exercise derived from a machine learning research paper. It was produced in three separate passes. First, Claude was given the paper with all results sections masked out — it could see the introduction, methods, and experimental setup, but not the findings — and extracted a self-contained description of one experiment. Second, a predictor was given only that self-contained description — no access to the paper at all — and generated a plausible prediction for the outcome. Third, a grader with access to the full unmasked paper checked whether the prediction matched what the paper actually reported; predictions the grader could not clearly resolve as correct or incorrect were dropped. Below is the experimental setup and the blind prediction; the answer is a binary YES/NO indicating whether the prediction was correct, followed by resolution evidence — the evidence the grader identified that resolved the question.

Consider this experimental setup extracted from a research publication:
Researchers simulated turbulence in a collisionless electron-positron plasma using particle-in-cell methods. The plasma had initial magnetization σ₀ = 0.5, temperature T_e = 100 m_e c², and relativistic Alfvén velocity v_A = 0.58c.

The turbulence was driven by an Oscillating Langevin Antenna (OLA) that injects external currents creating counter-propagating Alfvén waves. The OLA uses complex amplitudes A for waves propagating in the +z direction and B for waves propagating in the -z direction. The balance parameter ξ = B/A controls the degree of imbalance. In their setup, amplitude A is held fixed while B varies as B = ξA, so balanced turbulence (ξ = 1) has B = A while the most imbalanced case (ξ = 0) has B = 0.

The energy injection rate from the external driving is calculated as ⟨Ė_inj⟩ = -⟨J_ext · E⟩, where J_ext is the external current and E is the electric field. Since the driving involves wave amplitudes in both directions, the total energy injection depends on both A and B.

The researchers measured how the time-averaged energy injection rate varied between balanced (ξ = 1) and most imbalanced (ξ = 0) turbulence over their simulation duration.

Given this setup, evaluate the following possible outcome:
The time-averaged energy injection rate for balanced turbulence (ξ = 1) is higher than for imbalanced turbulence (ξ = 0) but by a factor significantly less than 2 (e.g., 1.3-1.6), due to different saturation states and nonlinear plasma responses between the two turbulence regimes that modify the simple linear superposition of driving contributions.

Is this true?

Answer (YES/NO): NO